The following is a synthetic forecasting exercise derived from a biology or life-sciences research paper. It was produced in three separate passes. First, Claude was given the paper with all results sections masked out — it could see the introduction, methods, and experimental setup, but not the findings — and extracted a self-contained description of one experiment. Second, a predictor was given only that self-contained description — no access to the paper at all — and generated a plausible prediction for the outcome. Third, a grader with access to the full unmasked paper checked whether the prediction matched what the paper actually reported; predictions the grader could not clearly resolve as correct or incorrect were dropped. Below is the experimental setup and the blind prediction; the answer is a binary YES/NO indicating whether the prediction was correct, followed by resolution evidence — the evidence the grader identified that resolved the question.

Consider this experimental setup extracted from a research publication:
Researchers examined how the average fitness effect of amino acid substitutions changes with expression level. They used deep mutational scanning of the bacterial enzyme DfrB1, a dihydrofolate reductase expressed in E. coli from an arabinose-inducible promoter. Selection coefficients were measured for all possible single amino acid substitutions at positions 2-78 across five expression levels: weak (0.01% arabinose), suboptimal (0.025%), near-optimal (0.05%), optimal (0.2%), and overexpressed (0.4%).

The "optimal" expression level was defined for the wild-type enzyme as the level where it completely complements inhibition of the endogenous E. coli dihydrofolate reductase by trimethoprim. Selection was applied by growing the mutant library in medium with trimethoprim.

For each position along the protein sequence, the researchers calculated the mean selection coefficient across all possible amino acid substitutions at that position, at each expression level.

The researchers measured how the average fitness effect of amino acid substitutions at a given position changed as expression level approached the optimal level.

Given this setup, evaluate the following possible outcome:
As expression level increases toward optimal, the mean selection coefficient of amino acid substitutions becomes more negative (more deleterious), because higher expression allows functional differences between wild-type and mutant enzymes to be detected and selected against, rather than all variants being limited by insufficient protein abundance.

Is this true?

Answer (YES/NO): NO